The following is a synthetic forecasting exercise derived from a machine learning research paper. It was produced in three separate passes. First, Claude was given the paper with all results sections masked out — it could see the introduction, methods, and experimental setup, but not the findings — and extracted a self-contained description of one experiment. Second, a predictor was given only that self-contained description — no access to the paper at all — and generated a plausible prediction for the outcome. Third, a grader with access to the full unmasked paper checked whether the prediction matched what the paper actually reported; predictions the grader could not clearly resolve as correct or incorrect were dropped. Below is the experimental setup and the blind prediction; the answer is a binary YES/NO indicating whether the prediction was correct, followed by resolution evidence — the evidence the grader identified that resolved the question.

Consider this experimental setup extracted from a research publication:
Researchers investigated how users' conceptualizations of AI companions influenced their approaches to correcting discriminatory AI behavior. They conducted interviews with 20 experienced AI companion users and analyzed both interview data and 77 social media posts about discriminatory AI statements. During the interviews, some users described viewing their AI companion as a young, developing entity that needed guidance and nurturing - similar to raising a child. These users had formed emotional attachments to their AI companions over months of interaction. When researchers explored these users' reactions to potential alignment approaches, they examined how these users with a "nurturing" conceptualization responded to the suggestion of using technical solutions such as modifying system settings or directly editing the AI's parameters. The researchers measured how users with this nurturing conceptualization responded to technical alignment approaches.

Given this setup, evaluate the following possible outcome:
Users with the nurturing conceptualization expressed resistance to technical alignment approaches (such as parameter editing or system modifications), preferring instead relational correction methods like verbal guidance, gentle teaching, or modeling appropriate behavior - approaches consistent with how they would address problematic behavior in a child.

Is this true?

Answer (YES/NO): NO